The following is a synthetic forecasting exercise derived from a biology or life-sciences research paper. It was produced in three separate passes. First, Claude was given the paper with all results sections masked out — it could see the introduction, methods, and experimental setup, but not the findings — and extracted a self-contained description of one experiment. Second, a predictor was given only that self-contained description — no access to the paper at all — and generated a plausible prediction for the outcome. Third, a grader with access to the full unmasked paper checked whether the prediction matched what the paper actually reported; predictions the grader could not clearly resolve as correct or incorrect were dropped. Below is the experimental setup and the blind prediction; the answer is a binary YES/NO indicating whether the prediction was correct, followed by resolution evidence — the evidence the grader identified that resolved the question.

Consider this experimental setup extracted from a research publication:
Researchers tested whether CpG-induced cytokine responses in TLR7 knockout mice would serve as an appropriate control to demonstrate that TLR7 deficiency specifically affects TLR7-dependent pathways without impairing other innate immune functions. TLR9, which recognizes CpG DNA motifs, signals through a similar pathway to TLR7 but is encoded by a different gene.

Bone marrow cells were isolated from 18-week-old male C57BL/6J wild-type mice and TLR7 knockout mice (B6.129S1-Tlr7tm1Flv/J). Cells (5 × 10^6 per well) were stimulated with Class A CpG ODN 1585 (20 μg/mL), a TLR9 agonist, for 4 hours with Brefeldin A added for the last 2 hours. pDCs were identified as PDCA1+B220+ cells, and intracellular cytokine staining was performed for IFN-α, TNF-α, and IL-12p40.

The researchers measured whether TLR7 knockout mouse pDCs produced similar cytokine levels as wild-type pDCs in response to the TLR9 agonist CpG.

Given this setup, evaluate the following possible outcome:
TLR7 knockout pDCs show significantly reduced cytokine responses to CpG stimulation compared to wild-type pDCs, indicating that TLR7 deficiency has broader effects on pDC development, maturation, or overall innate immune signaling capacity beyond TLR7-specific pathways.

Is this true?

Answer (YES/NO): NO